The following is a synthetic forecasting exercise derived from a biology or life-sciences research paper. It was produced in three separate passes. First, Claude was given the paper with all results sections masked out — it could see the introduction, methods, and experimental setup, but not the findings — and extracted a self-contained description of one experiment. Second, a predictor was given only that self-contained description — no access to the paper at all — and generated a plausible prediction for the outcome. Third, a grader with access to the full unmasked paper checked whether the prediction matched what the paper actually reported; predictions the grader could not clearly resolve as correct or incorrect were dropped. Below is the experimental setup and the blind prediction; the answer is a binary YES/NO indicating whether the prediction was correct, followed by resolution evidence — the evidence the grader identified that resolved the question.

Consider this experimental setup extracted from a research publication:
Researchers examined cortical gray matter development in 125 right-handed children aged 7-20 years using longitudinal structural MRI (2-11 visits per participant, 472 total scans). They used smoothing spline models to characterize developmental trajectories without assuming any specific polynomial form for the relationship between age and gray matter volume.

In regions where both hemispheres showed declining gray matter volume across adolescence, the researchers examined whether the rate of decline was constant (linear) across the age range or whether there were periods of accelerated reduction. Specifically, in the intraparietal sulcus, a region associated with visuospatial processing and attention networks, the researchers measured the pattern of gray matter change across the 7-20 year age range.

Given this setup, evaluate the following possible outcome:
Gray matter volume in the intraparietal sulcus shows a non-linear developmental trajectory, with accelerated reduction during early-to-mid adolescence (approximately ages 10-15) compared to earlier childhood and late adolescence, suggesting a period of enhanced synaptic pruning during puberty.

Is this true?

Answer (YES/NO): YES